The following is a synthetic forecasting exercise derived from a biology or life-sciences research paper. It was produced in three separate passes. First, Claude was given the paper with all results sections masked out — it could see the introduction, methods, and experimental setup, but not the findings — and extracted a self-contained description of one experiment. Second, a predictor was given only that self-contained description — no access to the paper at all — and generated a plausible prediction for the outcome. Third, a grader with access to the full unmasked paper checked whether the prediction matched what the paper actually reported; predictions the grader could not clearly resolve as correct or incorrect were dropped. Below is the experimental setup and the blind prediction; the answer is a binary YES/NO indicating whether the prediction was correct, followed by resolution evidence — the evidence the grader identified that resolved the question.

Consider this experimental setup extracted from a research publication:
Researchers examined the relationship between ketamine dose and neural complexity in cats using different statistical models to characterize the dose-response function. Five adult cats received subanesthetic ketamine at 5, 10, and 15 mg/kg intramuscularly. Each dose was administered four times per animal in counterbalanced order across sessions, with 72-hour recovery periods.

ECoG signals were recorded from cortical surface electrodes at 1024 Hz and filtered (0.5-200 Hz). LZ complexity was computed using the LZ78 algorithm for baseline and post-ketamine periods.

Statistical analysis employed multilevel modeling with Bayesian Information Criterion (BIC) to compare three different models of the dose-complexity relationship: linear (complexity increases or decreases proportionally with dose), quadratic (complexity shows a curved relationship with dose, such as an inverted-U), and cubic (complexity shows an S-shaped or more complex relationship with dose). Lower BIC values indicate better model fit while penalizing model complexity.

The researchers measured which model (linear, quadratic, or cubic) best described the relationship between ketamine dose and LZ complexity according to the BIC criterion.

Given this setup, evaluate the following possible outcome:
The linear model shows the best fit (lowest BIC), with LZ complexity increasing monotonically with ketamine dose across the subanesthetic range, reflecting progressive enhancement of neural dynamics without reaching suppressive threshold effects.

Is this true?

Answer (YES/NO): NO